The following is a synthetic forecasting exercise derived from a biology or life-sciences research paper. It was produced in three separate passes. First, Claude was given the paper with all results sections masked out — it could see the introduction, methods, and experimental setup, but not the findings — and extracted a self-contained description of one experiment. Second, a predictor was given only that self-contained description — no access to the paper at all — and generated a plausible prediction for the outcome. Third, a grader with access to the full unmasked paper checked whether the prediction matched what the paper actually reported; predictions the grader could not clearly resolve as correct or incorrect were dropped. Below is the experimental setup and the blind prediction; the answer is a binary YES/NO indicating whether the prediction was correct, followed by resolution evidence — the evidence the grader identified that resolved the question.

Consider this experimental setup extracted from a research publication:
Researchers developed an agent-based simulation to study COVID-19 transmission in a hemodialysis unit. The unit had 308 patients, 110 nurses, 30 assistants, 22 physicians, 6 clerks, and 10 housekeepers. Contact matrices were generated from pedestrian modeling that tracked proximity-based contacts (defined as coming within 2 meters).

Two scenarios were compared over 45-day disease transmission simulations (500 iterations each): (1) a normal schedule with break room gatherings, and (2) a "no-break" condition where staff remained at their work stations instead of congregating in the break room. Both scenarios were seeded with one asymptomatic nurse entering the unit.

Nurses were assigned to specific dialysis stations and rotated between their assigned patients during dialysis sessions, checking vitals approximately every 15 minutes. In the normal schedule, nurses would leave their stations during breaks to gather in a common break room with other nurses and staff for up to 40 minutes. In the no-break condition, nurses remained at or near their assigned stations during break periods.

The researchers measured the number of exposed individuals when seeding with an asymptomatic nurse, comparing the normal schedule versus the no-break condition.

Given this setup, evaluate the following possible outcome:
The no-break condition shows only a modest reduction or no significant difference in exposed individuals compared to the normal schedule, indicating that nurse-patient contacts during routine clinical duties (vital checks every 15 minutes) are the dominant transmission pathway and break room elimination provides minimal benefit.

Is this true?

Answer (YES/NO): NO